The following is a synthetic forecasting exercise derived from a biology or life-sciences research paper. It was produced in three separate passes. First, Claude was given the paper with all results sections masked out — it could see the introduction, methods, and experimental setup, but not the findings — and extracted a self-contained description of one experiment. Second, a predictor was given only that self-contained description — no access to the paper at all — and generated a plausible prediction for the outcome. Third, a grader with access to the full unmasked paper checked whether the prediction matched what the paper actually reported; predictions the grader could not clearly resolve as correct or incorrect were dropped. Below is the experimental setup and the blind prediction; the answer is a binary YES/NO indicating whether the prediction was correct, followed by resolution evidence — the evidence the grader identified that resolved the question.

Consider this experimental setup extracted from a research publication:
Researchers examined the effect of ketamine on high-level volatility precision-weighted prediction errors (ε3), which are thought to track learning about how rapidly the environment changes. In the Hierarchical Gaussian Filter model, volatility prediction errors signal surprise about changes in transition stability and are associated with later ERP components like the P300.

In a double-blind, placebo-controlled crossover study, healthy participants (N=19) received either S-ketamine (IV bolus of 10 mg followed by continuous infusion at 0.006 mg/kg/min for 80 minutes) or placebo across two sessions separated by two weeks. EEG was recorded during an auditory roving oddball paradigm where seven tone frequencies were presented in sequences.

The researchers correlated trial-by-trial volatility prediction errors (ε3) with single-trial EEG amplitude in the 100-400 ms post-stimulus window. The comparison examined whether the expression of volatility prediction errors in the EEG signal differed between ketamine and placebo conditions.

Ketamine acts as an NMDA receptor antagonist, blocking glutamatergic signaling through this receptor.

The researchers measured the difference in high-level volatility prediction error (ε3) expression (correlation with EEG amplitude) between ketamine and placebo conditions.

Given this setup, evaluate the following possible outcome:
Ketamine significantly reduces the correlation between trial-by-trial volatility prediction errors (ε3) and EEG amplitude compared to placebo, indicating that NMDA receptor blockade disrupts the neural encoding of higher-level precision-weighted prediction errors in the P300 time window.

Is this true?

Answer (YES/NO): YES